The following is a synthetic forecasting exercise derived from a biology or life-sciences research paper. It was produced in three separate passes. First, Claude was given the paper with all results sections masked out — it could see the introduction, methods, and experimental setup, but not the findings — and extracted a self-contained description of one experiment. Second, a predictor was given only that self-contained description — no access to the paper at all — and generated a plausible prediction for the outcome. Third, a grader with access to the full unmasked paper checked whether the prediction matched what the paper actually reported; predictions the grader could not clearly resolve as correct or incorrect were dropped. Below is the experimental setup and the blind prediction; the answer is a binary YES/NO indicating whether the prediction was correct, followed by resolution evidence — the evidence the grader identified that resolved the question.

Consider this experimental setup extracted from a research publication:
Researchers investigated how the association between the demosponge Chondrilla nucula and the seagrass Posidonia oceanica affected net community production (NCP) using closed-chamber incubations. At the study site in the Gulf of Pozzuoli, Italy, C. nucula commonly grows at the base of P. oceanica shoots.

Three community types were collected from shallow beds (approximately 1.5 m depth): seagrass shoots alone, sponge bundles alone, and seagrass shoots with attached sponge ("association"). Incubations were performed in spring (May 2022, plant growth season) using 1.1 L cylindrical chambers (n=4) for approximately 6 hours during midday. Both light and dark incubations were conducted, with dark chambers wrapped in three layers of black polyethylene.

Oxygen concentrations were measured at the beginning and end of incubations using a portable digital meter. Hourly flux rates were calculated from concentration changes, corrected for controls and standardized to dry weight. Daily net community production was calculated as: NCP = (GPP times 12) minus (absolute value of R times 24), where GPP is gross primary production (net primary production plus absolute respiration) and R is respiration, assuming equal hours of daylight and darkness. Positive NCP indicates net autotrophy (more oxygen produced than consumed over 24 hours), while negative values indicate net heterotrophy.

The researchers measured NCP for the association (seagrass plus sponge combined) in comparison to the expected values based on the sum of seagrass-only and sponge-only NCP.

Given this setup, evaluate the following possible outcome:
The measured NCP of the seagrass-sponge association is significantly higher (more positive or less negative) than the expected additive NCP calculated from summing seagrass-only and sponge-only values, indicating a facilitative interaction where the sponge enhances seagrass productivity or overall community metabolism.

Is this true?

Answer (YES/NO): NO